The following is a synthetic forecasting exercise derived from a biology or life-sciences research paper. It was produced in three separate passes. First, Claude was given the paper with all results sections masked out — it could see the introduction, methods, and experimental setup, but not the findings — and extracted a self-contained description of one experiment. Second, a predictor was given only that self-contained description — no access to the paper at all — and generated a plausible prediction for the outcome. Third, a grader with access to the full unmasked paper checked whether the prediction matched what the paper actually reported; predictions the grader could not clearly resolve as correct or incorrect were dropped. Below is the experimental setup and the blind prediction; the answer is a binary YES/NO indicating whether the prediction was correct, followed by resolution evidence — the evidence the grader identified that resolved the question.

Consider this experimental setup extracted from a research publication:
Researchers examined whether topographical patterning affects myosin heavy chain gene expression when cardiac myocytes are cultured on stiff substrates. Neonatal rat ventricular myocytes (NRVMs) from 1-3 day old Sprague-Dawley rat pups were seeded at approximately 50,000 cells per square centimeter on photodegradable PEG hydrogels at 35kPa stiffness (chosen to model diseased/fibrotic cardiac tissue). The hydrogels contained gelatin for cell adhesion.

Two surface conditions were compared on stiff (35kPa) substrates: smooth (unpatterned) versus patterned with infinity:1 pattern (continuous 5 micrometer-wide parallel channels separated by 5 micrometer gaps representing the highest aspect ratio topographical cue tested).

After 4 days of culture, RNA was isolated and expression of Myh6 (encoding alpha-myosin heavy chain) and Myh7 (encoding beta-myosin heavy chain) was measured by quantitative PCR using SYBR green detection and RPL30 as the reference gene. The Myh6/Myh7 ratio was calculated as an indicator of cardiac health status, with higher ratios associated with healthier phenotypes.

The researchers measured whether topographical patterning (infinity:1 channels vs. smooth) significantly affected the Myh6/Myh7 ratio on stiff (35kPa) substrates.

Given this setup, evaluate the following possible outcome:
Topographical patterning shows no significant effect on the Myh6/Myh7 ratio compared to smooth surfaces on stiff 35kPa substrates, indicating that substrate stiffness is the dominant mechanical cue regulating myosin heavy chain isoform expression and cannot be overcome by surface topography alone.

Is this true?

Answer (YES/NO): NO